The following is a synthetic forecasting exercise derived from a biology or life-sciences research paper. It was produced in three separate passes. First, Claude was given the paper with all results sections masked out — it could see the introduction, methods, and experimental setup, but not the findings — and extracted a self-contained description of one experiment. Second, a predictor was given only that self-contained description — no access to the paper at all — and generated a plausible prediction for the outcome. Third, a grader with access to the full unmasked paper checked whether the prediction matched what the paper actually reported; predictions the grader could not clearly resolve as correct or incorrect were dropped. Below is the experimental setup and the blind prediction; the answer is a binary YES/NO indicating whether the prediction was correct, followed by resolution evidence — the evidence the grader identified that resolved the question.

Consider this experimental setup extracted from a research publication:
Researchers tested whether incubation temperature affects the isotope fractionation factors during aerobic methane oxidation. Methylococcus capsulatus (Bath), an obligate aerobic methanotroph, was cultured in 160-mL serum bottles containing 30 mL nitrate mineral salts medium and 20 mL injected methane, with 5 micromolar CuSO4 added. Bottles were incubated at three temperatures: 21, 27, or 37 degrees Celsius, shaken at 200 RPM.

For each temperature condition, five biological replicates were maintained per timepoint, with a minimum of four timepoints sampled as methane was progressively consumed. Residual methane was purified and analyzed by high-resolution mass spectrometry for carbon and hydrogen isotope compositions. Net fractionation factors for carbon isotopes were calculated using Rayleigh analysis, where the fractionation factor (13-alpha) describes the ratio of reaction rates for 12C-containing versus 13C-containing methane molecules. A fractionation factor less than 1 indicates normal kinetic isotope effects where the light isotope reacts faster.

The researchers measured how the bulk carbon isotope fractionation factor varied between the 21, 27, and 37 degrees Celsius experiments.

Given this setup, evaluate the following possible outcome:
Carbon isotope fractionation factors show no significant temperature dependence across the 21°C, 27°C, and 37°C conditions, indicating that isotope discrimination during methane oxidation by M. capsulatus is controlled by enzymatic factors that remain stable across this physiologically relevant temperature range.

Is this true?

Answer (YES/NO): NO